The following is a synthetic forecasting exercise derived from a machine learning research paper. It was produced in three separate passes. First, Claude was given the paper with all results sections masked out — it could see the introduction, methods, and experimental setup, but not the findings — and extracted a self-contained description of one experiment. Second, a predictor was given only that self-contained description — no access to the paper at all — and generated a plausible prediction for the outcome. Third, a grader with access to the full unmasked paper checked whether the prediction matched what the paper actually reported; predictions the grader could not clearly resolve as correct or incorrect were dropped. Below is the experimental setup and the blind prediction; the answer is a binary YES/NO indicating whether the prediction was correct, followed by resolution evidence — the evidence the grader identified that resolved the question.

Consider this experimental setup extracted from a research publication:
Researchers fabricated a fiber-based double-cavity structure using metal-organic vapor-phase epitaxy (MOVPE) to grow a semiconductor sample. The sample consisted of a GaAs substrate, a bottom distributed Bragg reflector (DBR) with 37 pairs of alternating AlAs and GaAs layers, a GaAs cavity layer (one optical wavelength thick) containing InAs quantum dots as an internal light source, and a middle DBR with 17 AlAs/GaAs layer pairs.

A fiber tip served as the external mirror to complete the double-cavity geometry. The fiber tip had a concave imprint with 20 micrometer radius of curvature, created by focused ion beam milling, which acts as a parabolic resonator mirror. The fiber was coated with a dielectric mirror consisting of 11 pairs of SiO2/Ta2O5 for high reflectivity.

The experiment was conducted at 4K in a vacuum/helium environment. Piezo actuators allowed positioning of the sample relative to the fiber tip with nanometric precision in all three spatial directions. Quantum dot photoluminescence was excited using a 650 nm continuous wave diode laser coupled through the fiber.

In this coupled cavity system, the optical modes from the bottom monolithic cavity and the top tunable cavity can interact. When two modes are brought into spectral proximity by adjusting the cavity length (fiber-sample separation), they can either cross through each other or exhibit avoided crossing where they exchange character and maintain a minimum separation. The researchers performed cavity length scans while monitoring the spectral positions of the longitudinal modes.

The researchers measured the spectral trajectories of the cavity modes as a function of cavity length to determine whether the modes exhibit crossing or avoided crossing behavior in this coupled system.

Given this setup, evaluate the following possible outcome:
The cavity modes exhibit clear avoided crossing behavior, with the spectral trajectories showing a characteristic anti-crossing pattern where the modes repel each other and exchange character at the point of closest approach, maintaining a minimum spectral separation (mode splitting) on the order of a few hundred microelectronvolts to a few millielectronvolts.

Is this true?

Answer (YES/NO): YES